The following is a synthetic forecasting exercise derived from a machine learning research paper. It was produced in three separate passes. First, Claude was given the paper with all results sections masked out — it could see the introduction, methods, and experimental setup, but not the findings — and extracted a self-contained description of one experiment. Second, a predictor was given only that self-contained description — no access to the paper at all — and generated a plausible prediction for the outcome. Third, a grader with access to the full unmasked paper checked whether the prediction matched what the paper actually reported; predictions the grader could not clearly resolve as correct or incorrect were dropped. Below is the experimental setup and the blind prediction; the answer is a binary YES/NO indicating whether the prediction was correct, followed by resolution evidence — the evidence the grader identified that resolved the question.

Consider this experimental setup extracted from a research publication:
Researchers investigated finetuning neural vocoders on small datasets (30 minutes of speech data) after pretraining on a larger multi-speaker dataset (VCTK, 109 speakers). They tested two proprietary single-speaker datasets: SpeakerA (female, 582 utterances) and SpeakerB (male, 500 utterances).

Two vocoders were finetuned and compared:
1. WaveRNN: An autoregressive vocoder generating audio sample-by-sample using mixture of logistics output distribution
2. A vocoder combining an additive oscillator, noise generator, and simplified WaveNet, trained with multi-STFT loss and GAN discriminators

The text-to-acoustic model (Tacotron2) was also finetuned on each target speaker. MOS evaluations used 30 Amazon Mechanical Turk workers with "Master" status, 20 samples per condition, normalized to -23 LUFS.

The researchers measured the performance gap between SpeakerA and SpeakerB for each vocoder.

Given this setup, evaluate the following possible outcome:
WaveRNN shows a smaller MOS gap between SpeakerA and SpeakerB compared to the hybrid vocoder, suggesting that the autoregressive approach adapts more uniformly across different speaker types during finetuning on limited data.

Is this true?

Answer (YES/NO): NO